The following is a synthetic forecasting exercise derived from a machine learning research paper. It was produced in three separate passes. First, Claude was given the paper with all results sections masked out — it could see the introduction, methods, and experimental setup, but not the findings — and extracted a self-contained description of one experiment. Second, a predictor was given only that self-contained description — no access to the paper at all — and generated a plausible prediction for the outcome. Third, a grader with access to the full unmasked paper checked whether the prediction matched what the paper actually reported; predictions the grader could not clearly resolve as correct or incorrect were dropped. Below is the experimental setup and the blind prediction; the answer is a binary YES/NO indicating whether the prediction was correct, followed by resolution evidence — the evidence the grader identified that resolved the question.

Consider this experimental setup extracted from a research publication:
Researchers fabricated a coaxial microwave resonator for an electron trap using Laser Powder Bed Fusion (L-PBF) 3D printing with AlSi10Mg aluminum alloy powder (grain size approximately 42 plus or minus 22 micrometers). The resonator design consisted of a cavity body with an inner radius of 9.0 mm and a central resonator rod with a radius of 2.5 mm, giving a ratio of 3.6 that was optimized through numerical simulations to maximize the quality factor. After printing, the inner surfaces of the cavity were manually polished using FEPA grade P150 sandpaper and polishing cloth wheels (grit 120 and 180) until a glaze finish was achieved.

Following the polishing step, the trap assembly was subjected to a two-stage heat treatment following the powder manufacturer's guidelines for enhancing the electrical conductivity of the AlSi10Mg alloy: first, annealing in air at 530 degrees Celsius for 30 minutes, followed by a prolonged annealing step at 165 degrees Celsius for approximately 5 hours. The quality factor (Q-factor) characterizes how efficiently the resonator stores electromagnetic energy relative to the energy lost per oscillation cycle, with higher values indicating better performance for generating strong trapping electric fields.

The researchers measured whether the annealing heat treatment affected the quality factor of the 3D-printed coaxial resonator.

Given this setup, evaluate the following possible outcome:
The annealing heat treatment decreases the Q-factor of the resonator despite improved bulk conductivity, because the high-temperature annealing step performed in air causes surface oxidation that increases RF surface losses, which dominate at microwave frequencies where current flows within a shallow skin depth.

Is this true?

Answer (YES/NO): NO